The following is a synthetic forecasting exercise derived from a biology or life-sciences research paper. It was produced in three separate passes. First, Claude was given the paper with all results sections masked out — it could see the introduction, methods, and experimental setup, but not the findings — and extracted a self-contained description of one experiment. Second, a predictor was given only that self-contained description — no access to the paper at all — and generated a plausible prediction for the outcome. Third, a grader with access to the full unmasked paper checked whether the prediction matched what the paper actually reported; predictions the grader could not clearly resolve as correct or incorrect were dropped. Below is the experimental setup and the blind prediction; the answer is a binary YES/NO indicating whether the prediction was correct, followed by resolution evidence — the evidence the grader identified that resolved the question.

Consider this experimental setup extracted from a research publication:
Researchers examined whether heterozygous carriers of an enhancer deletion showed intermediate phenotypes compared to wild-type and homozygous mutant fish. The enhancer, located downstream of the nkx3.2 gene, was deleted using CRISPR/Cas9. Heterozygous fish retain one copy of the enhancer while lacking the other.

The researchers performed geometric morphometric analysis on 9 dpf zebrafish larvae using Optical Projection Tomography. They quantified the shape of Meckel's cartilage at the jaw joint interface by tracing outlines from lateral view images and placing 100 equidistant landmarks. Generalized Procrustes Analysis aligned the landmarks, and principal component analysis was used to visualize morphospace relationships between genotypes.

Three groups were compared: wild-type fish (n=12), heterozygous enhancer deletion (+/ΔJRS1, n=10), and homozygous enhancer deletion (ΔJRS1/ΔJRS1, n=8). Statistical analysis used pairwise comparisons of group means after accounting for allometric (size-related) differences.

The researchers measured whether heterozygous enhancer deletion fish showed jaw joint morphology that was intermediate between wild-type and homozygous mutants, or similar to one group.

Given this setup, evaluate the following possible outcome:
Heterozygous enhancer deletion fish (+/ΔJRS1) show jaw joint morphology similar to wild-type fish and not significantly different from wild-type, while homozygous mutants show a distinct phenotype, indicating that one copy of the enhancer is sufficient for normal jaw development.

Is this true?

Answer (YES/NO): YES